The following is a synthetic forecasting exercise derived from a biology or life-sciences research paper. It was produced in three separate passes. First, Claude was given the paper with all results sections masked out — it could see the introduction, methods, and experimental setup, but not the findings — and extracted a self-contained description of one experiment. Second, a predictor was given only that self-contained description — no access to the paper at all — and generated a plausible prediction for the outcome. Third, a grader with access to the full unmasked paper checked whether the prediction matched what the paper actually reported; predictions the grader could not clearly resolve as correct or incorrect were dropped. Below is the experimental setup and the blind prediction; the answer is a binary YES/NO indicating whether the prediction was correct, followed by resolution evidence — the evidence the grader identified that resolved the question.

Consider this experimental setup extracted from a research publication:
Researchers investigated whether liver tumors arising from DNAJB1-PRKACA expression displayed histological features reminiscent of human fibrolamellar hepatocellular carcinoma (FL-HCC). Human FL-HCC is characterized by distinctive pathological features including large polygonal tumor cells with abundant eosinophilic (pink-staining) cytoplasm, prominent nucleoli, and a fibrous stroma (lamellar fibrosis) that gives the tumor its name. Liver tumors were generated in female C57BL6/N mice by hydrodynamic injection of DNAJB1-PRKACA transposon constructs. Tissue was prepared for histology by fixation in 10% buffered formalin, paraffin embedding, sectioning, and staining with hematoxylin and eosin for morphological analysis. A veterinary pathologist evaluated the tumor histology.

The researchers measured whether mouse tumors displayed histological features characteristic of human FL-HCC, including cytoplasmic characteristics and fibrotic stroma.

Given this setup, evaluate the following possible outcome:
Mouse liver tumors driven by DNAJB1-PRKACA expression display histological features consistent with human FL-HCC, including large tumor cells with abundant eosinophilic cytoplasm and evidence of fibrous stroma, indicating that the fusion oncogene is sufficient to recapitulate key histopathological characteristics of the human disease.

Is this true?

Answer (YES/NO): NO